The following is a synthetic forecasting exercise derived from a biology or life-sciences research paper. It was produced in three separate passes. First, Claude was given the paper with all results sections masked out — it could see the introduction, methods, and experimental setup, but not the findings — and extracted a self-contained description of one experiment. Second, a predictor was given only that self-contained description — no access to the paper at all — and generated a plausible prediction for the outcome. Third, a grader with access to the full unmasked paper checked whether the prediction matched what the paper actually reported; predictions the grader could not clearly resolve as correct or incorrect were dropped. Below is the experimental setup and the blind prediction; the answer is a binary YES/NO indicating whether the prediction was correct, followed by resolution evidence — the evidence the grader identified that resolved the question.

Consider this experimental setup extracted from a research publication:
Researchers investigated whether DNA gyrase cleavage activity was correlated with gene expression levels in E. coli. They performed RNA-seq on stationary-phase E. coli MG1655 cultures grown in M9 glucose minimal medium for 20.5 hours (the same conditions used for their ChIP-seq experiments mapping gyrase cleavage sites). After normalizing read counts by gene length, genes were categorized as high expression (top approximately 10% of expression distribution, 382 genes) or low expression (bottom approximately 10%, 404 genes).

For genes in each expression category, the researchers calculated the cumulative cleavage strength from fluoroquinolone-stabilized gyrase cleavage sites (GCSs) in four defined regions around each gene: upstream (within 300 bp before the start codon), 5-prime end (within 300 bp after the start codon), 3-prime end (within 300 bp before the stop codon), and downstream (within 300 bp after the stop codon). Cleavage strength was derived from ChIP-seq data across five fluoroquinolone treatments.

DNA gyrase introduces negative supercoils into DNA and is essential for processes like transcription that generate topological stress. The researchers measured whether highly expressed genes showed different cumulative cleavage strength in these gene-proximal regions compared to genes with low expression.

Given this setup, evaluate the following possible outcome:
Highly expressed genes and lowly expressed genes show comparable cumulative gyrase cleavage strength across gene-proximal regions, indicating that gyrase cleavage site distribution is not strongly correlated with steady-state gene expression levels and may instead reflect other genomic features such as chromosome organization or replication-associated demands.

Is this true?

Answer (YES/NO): YES